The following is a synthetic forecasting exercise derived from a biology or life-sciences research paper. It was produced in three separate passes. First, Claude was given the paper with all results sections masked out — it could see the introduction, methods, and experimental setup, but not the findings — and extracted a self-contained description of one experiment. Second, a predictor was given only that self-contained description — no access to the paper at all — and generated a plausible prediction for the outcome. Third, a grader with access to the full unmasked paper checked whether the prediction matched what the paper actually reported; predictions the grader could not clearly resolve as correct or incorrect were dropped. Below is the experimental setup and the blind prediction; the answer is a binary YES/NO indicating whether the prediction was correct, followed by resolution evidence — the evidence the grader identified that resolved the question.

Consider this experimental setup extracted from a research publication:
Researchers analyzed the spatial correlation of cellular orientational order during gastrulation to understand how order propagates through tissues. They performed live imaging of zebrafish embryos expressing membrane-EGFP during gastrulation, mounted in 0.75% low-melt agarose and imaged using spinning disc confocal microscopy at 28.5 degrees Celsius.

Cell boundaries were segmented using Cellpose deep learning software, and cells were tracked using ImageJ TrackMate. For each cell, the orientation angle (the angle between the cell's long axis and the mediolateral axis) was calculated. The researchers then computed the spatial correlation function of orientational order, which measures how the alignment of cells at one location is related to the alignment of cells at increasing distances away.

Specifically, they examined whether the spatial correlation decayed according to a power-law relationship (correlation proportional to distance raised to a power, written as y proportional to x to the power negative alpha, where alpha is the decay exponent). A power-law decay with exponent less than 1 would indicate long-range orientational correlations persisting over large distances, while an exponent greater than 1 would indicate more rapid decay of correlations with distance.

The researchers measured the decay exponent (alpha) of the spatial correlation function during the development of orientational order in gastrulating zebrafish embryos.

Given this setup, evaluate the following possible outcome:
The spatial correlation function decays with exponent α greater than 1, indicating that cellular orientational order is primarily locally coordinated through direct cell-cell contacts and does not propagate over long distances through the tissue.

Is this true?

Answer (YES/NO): NO